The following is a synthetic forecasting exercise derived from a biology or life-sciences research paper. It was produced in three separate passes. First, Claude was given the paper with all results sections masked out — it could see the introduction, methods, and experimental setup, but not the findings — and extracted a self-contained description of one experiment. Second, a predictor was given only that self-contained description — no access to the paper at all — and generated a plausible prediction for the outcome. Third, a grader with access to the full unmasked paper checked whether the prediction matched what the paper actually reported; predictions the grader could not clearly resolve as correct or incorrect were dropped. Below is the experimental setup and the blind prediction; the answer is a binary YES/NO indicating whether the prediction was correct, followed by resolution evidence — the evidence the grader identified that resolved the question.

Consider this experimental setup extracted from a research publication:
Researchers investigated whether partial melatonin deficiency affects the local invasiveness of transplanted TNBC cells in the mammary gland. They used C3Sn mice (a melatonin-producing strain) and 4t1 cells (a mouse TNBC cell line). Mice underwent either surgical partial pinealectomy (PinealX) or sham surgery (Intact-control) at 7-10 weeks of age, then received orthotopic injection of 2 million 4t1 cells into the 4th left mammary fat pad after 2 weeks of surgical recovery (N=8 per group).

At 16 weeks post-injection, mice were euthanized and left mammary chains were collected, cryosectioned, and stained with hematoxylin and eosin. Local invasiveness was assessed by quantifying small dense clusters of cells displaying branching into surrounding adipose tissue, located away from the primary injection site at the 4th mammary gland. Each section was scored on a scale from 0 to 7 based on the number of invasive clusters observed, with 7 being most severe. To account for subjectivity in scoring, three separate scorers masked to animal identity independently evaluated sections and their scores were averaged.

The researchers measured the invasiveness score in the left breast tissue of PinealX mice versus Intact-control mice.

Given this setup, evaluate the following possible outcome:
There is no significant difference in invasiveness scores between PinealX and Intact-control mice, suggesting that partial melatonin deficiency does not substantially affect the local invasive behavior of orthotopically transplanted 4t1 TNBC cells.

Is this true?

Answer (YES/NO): YES